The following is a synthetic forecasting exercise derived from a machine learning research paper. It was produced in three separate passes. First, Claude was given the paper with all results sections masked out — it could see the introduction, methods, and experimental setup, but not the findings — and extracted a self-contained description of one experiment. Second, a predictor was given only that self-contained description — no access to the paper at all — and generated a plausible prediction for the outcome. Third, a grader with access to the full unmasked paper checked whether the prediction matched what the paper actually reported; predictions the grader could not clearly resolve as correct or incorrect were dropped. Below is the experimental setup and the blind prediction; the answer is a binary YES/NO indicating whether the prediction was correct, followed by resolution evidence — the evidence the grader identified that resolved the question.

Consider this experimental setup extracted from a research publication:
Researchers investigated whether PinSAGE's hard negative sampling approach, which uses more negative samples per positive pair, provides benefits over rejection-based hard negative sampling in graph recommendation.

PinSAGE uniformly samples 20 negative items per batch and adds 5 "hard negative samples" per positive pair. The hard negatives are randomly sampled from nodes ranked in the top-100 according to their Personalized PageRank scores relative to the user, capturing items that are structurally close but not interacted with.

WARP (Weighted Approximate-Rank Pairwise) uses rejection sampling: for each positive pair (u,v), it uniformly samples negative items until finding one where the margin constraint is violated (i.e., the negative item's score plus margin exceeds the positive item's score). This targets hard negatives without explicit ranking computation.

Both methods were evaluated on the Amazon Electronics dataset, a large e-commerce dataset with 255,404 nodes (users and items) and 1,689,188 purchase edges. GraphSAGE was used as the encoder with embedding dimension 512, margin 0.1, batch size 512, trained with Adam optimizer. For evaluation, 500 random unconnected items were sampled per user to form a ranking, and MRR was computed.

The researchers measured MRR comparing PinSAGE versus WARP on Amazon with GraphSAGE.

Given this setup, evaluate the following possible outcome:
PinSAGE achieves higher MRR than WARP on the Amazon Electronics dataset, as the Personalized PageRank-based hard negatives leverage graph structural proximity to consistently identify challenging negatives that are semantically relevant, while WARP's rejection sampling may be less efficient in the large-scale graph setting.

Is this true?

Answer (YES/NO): NO